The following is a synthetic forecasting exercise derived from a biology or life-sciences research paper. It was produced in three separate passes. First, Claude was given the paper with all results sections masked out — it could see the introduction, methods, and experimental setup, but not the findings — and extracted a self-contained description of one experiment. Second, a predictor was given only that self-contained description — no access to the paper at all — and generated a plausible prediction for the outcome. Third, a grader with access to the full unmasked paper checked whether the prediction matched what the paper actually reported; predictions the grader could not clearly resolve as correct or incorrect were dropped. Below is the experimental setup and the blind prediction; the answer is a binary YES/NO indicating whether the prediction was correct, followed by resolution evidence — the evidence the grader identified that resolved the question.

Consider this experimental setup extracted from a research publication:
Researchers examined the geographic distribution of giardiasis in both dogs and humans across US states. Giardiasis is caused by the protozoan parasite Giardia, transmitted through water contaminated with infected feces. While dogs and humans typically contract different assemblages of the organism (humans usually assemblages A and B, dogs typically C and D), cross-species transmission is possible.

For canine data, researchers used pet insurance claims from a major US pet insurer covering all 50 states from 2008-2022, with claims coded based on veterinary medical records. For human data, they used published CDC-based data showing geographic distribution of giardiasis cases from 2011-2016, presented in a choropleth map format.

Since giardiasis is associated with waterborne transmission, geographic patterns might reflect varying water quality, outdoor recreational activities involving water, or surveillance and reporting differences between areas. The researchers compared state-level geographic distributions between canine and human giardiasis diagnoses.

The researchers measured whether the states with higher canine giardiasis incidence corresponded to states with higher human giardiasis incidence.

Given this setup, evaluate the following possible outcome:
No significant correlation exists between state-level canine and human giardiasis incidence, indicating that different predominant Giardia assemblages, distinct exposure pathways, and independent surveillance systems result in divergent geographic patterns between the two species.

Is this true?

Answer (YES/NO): NO